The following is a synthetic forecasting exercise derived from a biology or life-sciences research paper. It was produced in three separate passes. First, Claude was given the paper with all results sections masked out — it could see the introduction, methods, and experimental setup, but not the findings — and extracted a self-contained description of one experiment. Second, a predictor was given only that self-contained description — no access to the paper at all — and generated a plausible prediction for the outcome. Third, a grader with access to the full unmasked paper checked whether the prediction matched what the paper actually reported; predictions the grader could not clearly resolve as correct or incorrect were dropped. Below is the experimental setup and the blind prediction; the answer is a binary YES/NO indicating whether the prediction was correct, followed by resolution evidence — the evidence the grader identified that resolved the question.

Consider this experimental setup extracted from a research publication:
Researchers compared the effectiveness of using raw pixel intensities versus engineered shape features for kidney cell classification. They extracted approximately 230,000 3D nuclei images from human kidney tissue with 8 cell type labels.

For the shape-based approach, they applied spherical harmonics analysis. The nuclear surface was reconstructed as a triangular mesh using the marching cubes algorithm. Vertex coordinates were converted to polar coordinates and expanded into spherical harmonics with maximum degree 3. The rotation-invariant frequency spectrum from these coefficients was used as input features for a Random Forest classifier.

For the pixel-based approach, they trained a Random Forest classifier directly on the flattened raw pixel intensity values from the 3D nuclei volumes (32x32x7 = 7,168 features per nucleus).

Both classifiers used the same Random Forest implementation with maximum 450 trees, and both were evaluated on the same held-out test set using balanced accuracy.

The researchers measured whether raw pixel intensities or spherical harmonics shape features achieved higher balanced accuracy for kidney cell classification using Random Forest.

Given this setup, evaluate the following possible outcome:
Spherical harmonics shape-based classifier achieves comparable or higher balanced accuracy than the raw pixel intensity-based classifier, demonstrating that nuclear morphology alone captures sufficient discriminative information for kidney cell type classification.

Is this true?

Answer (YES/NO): NO